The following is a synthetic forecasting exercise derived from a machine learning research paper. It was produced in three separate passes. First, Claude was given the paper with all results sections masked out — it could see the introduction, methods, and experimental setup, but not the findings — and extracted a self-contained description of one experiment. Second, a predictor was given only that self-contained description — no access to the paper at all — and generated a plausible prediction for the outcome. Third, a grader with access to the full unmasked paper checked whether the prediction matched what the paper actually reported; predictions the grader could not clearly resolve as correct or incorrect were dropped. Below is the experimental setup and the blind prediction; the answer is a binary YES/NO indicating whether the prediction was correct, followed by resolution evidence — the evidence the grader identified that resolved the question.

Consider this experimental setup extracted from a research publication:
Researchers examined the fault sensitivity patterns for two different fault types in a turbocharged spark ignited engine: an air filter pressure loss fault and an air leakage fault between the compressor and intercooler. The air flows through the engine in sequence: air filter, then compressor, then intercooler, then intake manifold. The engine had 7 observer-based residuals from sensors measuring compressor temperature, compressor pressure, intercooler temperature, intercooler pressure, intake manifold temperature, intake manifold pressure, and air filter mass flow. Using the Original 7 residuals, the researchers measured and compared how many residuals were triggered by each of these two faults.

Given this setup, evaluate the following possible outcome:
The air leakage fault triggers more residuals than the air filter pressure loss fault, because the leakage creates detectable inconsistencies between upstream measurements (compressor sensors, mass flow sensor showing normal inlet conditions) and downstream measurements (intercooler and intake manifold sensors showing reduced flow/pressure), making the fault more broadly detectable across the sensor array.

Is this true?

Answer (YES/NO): NO